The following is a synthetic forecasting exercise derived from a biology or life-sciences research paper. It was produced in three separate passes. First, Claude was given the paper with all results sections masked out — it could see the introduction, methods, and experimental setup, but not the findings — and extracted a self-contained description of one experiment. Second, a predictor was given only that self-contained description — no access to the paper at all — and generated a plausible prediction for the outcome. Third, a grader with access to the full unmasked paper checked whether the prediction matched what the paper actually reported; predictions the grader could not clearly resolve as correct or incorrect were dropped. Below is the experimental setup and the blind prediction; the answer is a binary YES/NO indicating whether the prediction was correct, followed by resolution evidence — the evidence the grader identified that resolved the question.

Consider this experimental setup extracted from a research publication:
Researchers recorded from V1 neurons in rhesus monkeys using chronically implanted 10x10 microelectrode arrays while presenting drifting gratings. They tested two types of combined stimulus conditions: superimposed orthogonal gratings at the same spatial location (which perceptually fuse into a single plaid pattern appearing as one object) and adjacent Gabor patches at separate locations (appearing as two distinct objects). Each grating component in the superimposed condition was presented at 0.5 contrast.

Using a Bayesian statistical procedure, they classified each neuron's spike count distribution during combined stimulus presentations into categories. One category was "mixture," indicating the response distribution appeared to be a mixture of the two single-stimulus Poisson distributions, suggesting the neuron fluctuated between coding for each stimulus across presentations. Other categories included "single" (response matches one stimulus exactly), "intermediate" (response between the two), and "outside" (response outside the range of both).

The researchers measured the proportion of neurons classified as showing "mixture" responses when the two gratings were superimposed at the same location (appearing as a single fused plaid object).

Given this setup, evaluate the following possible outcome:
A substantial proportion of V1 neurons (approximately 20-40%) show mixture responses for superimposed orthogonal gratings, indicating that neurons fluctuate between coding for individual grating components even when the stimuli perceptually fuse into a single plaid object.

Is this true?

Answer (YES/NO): NO